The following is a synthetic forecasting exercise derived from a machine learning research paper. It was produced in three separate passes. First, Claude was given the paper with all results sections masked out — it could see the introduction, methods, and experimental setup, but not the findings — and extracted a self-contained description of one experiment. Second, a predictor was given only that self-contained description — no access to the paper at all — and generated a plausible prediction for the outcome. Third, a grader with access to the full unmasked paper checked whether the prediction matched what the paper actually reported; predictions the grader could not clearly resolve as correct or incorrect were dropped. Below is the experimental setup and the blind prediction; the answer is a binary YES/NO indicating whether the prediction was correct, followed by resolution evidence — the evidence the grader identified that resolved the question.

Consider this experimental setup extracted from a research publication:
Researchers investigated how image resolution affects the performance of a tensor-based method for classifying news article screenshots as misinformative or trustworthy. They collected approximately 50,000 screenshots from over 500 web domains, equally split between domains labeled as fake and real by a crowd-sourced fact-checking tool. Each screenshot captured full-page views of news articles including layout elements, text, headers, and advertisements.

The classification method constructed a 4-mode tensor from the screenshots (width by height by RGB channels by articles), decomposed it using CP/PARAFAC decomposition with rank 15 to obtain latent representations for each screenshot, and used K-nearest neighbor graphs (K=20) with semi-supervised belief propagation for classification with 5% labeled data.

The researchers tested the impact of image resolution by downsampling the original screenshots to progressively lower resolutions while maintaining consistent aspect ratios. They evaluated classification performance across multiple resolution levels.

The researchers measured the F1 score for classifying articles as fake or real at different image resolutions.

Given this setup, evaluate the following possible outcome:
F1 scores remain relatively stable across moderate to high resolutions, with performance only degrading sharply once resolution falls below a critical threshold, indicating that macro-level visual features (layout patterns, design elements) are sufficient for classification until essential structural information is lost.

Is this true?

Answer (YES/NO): NO